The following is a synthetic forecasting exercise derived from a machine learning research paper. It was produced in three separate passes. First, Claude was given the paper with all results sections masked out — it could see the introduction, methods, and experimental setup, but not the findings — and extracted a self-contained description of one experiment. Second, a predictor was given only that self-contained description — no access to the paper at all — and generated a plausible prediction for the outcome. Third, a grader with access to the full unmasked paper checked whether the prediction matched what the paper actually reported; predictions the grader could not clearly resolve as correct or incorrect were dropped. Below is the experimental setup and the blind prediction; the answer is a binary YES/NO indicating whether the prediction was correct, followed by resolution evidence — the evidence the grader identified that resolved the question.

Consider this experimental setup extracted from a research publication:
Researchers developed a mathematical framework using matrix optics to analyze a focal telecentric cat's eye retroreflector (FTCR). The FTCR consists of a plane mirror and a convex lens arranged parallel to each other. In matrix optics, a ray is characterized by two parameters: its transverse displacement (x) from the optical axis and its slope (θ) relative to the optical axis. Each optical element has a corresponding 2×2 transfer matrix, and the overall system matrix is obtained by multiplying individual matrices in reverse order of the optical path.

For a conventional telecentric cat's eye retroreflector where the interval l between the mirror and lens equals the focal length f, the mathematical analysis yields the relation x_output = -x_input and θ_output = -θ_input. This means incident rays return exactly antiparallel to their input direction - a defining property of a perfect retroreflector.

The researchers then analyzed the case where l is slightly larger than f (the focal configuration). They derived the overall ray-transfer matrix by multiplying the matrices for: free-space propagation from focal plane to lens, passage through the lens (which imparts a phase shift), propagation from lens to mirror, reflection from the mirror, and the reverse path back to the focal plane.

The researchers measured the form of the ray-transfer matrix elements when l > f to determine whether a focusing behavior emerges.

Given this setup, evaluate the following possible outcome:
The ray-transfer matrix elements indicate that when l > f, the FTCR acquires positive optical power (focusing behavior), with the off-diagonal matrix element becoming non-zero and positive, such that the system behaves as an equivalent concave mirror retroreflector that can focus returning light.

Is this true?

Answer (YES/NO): YES